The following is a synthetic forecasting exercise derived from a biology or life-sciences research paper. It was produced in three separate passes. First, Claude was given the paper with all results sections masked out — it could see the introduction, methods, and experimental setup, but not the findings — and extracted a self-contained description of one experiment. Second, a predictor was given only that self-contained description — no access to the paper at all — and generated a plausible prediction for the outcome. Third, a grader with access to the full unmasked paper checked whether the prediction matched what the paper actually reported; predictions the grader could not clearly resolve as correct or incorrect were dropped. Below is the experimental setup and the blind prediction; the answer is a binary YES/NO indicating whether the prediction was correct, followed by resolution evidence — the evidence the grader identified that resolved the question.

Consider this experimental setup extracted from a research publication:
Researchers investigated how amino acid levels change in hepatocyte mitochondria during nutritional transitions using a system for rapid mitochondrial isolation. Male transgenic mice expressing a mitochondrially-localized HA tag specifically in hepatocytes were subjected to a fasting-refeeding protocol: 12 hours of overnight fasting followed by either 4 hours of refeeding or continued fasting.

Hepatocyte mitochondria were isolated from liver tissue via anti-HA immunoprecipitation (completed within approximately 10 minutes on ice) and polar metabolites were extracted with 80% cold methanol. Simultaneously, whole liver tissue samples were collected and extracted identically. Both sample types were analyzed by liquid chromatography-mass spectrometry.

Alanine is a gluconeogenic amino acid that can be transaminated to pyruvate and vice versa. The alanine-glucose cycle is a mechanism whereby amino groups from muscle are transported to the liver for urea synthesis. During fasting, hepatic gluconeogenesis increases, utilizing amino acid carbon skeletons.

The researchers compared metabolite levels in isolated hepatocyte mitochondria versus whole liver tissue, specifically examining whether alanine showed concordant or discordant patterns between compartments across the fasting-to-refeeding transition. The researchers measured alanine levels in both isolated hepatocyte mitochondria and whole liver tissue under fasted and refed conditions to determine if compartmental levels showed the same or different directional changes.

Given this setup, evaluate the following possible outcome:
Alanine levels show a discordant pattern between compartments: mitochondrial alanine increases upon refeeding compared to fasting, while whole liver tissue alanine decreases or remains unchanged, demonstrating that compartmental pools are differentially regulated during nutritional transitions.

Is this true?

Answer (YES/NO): NO